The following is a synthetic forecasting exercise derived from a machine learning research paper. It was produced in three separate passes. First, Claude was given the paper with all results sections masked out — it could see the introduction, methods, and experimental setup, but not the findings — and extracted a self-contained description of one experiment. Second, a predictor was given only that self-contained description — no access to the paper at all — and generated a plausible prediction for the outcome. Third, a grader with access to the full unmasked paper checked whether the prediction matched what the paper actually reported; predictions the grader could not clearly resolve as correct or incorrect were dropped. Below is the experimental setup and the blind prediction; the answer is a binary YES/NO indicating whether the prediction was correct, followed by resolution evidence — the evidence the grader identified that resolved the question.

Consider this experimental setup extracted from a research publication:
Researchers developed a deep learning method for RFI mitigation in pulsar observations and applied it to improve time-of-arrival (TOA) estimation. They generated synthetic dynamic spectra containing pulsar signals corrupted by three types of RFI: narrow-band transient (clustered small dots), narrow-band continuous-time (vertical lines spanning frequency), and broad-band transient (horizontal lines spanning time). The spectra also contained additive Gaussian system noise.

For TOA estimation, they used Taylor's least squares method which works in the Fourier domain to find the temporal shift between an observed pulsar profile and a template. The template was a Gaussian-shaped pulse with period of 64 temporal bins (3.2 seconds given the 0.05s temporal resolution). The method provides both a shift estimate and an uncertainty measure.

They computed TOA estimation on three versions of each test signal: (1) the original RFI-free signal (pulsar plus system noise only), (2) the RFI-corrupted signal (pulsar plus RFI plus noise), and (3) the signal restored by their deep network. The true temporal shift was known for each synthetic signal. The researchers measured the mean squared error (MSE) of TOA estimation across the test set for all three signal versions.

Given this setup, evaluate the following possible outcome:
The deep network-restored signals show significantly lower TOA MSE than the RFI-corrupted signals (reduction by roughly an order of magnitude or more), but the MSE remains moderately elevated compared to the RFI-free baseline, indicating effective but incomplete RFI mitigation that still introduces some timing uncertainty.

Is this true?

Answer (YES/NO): NO